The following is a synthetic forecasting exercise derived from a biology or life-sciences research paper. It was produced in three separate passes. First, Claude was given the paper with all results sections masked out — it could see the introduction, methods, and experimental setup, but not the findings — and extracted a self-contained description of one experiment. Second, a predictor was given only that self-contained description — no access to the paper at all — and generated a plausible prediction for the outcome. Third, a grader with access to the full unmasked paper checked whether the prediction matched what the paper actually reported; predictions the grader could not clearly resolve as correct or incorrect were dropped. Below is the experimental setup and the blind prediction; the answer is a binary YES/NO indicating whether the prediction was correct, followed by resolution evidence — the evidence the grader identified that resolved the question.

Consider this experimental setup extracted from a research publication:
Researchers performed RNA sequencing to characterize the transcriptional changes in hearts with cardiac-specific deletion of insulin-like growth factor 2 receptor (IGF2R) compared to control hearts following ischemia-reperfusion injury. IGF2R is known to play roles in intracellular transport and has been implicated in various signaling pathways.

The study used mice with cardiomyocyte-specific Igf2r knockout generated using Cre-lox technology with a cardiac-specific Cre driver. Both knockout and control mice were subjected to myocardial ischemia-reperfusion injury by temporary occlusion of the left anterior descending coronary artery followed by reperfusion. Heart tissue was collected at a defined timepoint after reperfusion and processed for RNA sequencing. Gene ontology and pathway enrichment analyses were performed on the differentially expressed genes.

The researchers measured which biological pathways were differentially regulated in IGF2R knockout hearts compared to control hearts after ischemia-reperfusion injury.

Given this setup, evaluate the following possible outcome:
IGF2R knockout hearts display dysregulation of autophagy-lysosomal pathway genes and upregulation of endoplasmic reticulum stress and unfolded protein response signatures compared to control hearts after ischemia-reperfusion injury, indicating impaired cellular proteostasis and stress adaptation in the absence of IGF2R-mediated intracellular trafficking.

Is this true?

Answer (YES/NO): NO